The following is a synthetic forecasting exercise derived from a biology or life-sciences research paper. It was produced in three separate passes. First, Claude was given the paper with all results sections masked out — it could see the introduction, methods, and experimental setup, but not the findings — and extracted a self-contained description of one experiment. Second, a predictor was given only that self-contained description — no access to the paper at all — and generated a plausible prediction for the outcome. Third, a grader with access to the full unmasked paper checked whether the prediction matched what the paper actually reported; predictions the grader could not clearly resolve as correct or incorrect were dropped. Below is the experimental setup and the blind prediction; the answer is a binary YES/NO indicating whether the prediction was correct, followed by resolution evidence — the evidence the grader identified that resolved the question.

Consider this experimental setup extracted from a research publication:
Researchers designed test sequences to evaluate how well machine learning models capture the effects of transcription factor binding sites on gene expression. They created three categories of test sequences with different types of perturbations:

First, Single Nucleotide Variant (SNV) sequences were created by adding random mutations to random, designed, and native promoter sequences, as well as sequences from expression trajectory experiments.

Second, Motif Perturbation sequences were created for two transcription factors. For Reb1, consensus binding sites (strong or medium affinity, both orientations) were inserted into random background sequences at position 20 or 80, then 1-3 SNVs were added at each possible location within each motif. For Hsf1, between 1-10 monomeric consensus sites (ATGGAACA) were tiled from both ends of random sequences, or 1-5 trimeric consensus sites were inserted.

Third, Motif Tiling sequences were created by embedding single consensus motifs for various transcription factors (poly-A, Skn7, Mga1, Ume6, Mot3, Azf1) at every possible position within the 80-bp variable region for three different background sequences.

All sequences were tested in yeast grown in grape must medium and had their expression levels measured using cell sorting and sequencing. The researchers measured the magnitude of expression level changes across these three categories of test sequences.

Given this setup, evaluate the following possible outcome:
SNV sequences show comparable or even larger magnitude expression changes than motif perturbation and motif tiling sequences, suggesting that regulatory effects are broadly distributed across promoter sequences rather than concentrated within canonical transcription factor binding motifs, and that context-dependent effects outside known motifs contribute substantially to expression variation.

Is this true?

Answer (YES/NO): NO